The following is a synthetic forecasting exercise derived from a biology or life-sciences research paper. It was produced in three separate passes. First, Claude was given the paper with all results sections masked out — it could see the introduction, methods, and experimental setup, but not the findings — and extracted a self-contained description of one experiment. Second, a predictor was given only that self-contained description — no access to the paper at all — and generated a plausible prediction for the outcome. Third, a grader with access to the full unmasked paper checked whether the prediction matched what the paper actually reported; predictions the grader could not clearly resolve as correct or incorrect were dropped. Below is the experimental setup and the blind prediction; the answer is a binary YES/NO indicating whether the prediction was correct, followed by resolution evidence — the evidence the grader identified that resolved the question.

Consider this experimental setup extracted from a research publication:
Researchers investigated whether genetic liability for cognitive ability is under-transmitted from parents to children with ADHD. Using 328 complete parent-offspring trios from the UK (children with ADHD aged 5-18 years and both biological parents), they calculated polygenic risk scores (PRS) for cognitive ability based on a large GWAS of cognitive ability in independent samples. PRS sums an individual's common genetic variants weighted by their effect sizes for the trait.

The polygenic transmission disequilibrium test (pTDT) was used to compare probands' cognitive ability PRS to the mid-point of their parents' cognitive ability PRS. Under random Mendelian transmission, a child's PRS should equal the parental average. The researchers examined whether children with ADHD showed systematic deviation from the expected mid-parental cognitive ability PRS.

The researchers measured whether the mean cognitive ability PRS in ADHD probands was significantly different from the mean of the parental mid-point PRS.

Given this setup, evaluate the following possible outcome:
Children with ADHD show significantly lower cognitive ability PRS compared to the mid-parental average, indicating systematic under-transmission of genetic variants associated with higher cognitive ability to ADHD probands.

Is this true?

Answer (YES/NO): YES